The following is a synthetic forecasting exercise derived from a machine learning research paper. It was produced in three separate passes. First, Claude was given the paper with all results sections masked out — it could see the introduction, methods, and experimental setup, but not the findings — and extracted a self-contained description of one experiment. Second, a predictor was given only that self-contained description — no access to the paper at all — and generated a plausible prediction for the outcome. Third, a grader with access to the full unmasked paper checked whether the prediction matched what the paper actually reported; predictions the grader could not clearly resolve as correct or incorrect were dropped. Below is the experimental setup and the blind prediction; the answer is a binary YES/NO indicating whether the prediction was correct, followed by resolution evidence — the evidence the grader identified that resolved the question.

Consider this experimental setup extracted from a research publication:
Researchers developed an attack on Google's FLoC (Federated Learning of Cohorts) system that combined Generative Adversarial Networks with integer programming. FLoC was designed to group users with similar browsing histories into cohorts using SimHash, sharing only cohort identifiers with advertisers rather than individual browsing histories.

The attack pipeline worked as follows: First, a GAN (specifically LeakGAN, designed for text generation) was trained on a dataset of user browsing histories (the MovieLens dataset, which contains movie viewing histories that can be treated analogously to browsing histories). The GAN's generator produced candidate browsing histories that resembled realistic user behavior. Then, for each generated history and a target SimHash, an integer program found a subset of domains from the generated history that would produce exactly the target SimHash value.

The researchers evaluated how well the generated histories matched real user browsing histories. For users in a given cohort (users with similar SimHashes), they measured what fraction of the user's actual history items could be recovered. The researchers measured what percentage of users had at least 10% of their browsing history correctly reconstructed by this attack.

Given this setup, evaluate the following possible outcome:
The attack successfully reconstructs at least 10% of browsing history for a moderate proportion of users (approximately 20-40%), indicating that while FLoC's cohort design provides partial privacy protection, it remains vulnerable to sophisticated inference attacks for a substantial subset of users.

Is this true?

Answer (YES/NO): YES